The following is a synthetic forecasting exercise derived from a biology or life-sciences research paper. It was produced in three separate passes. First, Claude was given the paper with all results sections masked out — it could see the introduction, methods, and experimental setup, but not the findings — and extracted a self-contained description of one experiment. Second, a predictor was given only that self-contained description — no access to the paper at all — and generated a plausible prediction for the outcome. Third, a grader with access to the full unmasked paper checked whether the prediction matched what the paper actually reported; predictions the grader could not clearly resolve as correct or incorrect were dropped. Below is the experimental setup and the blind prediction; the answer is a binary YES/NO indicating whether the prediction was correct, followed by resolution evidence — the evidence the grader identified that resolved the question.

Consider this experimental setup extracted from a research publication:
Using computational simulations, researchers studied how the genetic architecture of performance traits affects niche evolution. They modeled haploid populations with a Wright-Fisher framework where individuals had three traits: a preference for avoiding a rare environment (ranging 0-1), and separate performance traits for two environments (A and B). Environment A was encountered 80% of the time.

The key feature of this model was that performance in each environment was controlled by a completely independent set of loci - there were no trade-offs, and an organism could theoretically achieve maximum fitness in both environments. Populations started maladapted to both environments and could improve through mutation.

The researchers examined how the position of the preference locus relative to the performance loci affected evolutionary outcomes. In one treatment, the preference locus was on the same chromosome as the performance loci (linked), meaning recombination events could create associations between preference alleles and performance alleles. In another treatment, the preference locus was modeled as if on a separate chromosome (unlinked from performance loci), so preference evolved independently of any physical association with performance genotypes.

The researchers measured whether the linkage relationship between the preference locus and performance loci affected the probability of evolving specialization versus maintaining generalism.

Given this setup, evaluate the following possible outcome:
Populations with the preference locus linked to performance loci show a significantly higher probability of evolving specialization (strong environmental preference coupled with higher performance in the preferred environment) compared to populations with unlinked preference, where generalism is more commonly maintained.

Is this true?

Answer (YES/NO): NO